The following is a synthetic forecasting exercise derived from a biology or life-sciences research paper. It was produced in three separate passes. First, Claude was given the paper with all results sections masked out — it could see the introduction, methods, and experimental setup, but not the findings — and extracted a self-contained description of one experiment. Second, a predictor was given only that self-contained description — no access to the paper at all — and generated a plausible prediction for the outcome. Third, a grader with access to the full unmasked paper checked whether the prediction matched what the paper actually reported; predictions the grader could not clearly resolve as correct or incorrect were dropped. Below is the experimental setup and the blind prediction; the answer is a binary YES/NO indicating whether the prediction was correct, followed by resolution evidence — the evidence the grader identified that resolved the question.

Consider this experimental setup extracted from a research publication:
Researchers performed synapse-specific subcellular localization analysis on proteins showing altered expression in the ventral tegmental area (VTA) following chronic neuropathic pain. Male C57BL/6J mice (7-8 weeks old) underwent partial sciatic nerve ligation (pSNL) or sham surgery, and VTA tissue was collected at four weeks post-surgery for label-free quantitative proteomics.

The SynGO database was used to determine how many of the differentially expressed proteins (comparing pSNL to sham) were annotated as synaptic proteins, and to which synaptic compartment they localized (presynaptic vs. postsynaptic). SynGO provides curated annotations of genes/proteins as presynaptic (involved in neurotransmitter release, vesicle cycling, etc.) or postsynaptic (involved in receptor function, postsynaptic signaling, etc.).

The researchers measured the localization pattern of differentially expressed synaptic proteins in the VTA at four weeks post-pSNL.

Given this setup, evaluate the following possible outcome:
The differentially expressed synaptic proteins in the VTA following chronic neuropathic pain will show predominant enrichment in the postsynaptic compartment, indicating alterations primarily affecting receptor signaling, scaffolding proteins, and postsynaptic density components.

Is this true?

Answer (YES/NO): NO